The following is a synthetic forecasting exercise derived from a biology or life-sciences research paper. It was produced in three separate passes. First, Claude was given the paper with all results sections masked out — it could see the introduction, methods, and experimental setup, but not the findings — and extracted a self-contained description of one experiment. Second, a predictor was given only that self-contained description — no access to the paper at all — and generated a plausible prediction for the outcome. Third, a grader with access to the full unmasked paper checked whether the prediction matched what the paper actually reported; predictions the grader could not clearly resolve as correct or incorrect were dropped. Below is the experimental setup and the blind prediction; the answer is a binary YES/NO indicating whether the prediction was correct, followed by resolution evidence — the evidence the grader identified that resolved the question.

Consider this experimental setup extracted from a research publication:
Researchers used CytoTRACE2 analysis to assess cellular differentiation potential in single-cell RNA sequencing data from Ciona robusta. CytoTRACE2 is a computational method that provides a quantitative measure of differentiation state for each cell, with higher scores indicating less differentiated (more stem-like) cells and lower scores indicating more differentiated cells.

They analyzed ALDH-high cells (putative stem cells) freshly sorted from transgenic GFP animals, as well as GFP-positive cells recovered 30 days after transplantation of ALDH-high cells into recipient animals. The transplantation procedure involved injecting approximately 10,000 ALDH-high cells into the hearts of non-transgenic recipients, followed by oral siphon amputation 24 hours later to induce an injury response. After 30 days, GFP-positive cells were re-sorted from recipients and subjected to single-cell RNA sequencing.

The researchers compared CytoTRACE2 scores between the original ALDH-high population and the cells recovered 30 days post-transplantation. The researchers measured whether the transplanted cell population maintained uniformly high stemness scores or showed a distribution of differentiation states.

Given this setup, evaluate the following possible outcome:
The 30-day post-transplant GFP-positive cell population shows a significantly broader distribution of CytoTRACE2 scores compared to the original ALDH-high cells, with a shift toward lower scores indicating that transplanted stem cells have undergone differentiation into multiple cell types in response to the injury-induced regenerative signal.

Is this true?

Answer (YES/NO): YES